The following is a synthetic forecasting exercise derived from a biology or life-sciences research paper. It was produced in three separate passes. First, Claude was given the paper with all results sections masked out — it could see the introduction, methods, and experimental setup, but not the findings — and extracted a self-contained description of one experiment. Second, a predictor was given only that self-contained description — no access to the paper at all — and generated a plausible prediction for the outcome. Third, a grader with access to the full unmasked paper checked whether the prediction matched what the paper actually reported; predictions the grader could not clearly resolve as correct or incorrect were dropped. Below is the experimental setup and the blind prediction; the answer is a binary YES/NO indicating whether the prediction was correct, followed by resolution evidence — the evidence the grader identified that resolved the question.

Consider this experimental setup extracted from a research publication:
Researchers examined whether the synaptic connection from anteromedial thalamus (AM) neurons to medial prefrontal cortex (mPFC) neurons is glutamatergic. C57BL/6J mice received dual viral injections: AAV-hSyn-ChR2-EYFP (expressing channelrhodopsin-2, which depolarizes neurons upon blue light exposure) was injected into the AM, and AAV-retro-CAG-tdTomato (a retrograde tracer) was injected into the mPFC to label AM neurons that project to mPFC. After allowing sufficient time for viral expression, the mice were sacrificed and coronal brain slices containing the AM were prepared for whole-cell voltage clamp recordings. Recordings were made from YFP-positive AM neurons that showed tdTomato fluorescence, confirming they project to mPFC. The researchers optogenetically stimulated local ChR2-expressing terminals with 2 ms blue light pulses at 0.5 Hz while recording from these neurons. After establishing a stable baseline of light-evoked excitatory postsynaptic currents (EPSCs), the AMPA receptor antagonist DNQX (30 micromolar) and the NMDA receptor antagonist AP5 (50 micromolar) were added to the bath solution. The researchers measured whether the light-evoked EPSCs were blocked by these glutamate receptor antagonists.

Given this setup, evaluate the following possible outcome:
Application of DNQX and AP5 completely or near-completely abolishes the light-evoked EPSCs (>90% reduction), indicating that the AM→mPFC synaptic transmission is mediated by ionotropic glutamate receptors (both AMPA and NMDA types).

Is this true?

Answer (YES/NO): NO